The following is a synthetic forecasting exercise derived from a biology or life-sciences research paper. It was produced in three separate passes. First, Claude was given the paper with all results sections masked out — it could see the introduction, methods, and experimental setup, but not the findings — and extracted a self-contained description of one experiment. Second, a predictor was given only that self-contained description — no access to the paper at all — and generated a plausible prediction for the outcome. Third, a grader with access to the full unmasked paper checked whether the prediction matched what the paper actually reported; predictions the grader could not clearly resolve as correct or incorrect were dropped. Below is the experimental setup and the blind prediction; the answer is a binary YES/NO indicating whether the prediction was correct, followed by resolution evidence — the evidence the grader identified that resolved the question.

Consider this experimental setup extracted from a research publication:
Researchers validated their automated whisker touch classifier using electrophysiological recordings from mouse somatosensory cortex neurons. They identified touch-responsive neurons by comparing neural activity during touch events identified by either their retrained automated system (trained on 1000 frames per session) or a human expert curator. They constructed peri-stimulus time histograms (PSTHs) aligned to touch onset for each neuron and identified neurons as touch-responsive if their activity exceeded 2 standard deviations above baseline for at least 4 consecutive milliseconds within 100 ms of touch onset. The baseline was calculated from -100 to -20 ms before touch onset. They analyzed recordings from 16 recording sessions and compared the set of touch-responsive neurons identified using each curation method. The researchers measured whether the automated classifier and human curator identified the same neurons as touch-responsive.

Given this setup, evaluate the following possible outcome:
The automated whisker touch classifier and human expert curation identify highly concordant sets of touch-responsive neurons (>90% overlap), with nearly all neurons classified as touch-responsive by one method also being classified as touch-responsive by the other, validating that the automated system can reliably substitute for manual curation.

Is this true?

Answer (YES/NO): YES